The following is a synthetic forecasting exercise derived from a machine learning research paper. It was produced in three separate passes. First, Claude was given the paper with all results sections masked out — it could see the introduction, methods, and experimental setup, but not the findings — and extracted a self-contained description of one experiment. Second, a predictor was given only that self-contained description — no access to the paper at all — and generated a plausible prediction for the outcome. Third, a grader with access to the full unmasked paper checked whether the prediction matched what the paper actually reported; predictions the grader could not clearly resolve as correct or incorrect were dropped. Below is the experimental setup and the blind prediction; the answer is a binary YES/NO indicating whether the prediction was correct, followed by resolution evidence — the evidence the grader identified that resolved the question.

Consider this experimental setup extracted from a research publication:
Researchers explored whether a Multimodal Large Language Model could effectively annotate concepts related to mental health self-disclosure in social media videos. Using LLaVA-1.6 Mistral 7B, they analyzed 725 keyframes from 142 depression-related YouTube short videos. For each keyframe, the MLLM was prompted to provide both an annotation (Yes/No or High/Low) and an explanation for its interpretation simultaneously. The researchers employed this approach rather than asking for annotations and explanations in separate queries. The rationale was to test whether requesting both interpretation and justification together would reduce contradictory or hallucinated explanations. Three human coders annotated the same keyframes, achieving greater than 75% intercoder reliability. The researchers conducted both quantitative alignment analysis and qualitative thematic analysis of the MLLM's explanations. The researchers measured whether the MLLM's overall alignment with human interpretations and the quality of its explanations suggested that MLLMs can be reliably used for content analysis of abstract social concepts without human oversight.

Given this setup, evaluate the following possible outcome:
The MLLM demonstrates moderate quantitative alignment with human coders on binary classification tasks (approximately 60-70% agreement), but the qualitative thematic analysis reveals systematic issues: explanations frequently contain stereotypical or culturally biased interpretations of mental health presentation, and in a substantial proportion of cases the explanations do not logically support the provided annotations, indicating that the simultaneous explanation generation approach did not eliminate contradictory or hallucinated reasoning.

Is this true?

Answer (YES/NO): NO